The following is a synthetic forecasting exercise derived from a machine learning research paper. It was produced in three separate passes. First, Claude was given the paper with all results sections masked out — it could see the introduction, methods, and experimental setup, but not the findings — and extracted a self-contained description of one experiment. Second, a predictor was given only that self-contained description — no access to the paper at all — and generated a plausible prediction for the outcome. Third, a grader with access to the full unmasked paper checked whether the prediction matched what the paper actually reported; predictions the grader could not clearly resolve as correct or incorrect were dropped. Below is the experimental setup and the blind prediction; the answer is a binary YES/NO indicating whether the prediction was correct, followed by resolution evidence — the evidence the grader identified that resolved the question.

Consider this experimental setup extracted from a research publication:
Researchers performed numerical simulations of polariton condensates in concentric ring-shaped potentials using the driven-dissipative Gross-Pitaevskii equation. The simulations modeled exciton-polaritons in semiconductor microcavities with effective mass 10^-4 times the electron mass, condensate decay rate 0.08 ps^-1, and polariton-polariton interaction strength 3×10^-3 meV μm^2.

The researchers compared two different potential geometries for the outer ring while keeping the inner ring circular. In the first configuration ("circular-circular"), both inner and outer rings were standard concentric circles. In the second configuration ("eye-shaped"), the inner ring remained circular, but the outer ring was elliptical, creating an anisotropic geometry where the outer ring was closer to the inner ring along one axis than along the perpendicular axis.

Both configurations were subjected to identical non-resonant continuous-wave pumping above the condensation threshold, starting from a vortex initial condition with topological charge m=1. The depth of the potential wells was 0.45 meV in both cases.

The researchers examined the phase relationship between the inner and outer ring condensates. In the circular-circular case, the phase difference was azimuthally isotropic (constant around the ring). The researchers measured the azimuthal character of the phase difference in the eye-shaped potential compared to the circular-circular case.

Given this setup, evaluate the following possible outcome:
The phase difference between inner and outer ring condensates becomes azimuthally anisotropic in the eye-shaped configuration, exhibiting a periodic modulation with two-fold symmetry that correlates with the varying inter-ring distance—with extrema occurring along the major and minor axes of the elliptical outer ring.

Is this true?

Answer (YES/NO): YES